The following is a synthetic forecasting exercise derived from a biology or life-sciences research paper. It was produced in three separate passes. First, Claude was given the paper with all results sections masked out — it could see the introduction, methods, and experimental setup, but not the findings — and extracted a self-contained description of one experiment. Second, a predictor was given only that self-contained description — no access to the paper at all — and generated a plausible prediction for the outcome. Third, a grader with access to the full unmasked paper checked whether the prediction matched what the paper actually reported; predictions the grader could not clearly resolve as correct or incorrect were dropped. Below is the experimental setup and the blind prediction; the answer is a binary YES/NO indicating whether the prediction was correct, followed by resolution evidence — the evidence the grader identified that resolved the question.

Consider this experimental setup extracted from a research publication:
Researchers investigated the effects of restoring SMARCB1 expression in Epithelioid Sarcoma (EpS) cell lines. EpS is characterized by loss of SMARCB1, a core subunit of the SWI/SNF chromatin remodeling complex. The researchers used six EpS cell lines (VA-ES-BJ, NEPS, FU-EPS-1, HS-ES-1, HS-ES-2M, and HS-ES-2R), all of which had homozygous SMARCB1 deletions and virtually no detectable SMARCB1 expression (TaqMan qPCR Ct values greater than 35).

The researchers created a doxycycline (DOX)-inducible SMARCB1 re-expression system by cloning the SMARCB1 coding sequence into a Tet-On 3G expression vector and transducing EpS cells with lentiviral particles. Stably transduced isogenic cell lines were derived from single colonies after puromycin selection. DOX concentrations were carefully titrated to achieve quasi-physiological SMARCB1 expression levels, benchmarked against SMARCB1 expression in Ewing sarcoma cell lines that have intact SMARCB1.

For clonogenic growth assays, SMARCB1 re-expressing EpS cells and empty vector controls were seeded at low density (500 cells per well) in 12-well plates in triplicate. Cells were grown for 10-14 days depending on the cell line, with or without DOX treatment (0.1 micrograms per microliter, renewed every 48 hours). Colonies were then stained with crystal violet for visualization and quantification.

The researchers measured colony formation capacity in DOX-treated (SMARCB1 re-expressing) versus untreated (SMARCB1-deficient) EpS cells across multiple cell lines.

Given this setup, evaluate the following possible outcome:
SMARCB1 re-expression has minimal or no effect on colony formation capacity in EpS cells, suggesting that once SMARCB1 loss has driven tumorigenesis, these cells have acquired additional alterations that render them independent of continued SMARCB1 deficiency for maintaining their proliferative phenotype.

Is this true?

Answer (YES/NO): NO